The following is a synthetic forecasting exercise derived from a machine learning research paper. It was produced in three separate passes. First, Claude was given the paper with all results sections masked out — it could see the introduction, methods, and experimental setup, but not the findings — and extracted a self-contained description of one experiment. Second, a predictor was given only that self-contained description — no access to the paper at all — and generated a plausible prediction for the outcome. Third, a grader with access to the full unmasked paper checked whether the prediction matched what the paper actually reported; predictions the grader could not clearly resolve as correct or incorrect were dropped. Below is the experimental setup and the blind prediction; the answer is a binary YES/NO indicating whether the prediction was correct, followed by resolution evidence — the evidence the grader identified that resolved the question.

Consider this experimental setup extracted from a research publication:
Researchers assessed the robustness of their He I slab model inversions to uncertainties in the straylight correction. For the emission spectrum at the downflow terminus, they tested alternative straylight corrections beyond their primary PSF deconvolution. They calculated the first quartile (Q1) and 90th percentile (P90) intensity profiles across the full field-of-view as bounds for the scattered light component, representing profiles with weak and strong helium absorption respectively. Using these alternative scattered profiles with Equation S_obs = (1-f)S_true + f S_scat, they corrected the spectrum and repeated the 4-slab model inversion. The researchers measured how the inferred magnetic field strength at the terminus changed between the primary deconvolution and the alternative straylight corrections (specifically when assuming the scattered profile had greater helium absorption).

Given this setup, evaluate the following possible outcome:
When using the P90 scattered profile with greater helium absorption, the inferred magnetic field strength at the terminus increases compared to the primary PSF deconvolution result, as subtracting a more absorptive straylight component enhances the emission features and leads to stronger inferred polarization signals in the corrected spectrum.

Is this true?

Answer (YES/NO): NO